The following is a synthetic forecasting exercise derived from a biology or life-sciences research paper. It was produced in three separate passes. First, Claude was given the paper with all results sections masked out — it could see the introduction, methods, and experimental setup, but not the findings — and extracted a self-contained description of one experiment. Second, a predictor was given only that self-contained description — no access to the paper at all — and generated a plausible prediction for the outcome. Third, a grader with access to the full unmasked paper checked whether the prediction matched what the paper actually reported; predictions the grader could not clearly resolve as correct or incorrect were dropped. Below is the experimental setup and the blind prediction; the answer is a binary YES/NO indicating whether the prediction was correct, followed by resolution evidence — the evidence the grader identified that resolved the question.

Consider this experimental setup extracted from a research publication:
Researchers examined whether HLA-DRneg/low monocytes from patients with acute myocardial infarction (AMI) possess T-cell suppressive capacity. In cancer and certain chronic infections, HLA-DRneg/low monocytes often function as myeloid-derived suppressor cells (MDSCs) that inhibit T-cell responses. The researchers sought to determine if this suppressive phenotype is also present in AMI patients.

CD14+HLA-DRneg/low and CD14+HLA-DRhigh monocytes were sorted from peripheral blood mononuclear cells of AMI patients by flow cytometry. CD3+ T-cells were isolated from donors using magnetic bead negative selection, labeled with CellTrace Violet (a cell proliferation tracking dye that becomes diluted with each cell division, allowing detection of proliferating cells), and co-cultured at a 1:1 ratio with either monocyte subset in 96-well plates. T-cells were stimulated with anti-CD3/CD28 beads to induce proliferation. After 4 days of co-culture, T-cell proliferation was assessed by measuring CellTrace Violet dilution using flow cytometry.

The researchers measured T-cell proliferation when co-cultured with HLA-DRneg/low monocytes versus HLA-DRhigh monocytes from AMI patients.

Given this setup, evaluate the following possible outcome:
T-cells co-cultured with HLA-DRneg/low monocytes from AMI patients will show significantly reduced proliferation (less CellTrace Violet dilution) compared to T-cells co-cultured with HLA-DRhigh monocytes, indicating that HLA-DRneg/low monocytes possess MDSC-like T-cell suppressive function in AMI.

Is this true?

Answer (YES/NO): NO